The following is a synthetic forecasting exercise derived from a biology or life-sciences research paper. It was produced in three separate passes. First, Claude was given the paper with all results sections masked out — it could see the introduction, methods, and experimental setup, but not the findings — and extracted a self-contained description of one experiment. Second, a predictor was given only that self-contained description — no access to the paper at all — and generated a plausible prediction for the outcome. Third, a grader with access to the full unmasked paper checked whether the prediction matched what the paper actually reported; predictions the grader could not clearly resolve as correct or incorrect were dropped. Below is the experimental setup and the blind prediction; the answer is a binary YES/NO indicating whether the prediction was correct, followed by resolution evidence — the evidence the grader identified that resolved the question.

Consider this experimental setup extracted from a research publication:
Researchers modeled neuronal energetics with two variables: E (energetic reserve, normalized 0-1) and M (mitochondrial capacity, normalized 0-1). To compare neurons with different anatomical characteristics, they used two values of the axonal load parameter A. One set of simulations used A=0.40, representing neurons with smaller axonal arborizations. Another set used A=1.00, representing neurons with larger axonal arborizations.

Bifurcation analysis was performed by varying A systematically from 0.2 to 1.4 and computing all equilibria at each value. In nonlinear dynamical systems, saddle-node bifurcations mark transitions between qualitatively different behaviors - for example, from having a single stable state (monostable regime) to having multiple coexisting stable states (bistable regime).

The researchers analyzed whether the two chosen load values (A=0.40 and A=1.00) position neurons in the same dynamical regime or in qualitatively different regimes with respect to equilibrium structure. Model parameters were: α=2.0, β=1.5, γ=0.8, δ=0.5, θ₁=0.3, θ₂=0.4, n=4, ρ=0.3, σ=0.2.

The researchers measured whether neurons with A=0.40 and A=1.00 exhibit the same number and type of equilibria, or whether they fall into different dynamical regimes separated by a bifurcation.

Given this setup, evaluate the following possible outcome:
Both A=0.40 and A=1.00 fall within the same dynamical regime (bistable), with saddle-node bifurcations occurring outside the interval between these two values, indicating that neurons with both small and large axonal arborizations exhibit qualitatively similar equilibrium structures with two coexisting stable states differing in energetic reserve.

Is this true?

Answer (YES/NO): NO